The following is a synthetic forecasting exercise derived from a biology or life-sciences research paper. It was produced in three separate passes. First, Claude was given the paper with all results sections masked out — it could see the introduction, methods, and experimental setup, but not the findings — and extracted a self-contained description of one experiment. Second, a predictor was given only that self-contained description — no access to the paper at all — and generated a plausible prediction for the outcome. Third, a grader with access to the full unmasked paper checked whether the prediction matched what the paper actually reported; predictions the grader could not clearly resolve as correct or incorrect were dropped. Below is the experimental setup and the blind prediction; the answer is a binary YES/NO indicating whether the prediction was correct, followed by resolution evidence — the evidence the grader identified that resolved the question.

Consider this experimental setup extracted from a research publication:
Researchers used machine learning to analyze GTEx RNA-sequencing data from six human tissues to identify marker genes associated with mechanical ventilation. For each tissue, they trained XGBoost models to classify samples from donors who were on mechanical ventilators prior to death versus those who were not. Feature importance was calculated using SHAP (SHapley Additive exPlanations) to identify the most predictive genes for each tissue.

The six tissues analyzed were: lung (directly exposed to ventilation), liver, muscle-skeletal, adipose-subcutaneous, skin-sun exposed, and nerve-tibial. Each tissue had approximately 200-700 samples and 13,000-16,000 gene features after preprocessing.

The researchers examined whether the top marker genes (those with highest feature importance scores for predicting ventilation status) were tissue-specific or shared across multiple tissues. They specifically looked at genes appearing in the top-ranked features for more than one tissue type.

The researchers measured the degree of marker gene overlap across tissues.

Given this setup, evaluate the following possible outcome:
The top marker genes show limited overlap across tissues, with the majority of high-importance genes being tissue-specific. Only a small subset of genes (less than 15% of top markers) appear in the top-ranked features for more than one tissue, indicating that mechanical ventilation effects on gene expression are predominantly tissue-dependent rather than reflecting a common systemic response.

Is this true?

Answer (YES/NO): NO